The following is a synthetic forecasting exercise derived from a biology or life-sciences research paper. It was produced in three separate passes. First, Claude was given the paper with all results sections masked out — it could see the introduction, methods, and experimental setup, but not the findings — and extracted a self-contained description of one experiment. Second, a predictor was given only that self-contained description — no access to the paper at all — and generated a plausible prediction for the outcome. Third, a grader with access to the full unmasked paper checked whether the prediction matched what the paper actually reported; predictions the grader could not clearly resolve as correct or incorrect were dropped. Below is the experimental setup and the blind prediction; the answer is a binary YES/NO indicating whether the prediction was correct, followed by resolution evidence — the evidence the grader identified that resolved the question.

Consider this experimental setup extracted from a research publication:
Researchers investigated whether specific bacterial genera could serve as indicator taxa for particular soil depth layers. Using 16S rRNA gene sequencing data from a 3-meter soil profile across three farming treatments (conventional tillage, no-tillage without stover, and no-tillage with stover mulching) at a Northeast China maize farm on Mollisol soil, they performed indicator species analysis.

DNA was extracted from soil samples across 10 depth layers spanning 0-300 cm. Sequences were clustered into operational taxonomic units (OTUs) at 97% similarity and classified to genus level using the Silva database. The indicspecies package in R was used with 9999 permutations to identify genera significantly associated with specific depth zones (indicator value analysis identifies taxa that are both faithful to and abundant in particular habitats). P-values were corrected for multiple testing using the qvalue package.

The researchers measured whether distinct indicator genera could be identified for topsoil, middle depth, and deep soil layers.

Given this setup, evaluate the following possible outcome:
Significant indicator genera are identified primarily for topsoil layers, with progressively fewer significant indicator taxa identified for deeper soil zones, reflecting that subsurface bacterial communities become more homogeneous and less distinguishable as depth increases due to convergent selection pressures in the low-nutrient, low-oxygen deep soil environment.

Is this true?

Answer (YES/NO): NO